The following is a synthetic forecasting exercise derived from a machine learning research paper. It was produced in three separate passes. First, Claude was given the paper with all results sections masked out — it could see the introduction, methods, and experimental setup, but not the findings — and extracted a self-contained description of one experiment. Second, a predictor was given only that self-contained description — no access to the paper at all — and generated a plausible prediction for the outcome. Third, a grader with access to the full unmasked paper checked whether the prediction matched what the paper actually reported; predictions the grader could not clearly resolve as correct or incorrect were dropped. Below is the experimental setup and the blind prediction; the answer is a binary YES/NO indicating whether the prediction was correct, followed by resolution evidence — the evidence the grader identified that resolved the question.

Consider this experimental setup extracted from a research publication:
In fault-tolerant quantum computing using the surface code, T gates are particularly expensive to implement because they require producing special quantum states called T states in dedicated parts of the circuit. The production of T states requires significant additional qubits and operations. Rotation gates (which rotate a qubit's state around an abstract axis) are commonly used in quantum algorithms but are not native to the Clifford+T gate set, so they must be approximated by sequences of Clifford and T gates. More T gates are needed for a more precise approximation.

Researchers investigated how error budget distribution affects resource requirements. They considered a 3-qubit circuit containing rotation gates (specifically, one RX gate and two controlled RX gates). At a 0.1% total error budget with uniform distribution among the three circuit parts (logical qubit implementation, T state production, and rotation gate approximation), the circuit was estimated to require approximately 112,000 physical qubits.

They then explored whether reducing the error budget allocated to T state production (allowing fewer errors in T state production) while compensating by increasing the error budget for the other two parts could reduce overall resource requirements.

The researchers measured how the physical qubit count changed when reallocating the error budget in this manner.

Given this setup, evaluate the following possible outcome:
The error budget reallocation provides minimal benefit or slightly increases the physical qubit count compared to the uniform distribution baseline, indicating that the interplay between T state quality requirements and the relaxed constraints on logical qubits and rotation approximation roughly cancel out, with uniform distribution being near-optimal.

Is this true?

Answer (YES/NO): NO